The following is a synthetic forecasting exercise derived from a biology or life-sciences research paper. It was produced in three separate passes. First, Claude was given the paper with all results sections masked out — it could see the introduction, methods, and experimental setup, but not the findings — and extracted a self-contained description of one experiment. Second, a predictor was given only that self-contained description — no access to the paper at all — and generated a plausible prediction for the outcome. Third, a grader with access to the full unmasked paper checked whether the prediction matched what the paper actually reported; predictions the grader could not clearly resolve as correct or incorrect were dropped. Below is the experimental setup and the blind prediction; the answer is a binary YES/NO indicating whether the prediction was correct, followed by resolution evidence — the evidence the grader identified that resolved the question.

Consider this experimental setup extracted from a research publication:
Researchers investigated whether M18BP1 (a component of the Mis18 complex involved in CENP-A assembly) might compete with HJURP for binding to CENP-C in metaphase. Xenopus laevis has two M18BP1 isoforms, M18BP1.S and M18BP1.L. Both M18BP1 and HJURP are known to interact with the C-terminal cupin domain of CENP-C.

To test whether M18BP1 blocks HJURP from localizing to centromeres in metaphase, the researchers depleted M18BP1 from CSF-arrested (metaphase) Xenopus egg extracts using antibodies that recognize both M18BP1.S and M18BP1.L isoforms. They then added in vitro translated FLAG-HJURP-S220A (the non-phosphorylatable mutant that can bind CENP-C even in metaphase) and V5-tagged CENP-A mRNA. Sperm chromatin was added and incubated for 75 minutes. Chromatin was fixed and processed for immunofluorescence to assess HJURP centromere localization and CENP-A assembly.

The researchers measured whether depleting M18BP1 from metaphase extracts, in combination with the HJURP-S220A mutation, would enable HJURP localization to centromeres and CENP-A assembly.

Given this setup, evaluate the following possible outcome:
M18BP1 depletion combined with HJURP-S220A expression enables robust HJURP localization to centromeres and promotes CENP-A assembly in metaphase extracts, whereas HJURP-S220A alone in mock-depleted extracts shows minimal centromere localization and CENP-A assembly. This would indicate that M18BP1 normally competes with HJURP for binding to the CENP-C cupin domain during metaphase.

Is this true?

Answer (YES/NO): YES